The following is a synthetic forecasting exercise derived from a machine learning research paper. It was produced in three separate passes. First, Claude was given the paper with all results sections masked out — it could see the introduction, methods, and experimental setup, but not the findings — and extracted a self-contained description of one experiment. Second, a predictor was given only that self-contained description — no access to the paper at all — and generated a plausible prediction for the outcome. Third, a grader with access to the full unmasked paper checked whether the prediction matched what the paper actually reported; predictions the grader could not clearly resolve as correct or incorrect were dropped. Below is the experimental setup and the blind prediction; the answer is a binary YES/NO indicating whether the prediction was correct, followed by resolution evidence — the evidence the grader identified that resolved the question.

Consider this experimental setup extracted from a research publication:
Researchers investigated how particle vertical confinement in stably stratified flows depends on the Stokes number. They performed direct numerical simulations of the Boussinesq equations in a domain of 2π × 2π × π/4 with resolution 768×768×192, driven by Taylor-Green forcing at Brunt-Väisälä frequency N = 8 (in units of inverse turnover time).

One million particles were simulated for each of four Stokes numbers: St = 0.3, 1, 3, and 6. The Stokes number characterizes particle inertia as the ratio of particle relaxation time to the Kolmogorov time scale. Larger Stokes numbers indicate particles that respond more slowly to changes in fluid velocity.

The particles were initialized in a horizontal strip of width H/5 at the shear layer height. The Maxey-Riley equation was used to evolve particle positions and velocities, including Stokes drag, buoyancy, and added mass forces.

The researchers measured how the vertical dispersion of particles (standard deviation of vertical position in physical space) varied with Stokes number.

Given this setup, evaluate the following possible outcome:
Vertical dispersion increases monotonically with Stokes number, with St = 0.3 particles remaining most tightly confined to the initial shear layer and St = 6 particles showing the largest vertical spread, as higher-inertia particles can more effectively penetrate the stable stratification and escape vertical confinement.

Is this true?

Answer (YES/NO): NO